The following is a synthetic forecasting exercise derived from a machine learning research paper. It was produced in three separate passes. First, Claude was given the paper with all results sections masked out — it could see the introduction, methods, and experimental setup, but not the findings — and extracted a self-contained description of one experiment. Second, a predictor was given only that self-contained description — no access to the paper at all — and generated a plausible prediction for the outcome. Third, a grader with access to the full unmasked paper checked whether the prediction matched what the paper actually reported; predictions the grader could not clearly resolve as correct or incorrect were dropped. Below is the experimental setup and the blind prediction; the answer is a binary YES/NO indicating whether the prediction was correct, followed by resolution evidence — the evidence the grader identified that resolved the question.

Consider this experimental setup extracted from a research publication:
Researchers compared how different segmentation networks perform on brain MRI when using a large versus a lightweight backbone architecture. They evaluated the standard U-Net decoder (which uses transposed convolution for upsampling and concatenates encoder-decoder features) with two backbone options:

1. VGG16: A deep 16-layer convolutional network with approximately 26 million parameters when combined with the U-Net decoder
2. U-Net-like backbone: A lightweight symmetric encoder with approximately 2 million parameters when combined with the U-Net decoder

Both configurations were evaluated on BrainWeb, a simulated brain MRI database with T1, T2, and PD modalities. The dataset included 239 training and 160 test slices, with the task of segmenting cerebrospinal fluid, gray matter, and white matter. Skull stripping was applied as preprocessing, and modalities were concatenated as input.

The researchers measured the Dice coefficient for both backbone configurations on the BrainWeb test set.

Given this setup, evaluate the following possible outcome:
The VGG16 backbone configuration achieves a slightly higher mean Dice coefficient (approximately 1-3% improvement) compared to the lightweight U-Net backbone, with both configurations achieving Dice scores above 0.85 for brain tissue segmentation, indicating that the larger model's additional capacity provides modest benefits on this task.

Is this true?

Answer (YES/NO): NO